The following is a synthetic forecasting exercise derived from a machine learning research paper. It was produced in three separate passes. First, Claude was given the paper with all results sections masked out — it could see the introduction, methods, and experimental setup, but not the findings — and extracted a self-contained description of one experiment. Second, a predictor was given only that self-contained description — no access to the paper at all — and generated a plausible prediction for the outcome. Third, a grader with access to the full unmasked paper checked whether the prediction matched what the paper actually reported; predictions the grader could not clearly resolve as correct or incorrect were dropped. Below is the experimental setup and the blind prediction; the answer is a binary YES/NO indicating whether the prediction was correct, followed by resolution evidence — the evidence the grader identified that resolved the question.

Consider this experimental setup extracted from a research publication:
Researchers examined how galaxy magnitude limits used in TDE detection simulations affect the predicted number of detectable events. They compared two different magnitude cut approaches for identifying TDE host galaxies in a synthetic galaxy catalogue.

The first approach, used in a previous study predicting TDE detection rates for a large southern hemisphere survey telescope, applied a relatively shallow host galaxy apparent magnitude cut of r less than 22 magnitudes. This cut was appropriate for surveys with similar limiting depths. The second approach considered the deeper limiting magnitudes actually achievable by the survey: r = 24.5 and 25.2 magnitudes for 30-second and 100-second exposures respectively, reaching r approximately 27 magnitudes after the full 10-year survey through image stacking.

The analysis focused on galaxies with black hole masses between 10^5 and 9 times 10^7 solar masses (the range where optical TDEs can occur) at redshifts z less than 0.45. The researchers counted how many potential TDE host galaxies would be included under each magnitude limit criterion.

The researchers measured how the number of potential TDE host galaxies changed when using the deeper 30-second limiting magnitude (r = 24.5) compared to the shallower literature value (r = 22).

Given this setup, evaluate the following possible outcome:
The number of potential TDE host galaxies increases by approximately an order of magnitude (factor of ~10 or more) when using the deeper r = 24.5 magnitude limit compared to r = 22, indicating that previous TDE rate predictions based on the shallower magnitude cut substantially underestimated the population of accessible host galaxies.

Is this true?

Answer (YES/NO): NO